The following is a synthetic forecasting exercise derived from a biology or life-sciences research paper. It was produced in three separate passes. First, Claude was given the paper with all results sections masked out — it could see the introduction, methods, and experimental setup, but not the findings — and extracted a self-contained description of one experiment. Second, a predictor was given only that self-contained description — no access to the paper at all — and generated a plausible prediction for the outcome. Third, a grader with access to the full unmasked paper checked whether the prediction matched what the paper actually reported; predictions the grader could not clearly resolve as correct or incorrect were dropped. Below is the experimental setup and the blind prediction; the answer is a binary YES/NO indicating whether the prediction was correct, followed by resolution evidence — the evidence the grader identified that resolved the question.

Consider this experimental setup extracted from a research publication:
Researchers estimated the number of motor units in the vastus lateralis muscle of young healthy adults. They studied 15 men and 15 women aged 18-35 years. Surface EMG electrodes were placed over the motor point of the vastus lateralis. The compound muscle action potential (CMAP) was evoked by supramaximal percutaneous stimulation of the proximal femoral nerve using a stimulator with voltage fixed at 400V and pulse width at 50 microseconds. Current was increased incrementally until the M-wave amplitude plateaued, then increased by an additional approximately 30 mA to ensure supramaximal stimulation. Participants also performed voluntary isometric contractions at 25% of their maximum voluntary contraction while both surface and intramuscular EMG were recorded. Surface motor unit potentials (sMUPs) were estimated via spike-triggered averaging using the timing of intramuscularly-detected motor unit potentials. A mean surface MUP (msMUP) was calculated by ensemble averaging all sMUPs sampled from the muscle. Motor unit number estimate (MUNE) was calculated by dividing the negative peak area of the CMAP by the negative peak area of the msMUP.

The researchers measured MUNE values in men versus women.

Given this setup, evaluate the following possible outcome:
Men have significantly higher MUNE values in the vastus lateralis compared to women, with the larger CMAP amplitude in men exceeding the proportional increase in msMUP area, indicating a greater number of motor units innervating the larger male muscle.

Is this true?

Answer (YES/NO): NO